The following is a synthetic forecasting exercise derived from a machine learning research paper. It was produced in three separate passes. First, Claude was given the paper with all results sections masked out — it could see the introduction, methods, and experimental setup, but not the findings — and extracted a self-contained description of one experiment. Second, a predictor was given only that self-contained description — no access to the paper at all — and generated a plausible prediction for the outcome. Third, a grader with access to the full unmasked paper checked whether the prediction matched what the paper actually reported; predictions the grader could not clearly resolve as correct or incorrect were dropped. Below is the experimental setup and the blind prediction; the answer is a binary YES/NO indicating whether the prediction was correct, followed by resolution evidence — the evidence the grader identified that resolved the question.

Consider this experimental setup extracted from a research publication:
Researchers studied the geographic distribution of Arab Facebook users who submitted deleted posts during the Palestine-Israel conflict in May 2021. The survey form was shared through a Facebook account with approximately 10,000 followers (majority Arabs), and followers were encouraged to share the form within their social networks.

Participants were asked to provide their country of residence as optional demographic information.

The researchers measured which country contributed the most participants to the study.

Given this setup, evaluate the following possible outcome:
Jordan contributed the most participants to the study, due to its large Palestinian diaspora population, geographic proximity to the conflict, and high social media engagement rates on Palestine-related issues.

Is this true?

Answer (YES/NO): NO